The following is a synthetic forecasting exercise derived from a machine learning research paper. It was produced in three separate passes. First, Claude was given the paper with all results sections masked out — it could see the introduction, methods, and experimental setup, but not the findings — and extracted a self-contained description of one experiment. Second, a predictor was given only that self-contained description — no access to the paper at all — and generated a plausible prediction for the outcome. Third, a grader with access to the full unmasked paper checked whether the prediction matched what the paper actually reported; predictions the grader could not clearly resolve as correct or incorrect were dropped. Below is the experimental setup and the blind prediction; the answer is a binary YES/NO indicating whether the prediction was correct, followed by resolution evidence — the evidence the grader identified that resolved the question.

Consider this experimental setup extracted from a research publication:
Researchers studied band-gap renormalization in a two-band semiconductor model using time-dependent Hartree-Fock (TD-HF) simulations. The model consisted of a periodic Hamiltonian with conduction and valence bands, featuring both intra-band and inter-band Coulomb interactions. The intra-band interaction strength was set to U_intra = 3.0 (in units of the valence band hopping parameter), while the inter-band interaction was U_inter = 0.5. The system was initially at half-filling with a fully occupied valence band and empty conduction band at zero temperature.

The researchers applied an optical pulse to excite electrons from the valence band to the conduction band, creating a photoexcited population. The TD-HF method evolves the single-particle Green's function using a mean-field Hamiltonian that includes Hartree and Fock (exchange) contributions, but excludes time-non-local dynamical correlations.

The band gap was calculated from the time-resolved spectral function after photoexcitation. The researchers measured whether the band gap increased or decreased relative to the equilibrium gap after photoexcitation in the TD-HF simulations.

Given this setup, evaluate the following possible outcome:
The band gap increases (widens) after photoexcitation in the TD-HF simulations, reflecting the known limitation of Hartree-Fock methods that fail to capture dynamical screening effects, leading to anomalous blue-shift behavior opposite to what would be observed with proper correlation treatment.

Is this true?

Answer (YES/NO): YES